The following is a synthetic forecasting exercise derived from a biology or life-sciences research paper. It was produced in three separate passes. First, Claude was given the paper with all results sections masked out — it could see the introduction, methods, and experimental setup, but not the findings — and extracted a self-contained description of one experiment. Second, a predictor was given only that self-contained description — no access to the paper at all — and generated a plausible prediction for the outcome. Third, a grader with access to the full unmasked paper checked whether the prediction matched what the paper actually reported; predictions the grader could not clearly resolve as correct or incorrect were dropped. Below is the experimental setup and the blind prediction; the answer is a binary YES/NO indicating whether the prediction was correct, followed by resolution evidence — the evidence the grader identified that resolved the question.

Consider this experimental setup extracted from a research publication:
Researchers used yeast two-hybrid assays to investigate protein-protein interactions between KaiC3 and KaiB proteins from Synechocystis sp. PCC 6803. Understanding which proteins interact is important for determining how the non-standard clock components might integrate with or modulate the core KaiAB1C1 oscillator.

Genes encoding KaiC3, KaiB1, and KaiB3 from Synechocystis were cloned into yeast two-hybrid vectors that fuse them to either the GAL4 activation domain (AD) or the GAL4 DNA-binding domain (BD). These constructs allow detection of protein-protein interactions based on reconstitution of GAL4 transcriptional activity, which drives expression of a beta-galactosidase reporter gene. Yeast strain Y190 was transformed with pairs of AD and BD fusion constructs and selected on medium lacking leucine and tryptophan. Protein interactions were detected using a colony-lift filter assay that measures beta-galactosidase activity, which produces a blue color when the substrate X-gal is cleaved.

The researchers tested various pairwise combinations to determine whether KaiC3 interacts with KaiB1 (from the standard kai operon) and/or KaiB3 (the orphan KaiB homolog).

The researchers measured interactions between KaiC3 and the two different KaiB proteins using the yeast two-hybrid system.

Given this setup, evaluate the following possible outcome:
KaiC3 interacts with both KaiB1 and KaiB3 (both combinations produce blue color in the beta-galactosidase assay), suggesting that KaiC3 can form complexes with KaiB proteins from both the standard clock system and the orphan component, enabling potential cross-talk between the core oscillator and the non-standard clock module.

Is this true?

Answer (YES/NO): YES